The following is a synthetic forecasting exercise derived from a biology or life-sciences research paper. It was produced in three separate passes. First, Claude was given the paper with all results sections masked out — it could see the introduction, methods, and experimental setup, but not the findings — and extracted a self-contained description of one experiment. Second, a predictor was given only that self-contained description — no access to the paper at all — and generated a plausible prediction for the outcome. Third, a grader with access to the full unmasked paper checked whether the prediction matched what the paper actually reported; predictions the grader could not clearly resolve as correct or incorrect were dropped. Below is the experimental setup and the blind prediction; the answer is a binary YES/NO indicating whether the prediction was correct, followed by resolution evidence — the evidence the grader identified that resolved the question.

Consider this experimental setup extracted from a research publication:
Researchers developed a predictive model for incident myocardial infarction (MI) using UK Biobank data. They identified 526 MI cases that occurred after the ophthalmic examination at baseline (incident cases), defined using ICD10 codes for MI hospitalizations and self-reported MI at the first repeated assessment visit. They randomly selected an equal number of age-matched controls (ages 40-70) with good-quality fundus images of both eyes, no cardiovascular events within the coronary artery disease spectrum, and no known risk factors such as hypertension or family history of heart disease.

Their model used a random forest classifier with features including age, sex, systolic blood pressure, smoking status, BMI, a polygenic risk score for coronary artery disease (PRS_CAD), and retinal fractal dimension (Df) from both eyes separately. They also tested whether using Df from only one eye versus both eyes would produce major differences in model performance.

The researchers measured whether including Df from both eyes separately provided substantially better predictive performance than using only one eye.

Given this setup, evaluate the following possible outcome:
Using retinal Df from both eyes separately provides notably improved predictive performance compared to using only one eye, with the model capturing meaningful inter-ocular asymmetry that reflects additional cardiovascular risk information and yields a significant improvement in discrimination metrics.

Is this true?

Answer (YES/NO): NO